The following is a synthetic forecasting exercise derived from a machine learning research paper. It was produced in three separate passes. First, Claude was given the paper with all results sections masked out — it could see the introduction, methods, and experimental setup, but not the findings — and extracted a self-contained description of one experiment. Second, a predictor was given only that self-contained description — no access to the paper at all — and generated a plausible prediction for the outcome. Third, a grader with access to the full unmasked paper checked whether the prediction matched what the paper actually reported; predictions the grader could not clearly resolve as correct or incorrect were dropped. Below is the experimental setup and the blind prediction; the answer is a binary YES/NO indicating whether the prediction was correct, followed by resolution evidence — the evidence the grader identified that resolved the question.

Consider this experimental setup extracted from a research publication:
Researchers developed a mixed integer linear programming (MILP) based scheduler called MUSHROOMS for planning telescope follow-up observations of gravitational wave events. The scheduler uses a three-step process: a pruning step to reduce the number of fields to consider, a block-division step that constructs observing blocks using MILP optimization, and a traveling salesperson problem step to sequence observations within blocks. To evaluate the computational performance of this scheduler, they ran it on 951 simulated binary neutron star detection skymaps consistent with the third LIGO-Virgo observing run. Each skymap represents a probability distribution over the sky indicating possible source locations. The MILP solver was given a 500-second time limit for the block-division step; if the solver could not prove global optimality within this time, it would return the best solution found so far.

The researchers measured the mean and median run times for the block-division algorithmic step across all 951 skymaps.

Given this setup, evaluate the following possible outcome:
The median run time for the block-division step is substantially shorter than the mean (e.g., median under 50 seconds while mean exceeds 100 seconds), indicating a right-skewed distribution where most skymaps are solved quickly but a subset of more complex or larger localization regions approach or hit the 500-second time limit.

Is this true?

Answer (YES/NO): YES